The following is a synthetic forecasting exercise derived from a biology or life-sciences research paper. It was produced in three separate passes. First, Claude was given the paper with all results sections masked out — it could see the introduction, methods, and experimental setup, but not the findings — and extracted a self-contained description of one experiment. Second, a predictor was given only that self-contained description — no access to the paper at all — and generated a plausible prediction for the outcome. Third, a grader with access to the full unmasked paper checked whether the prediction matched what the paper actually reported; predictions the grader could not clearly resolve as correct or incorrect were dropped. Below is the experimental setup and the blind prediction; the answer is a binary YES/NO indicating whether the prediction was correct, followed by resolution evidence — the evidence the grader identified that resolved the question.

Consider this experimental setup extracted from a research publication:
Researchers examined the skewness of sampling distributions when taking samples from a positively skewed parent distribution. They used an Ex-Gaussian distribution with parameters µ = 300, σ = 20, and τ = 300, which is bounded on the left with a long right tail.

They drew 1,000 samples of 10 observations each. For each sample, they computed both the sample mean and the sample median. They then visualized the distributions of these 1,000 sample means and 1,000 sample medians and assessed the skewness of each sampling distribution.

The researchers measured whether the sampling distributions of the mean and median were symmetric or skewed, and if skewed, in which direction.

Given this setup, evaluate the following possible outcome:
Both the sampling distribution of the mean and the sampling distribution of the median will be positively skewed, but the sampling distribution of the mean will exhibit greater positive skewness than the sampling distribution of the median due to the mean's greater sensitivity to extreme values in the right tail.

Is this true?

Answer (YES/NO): NO